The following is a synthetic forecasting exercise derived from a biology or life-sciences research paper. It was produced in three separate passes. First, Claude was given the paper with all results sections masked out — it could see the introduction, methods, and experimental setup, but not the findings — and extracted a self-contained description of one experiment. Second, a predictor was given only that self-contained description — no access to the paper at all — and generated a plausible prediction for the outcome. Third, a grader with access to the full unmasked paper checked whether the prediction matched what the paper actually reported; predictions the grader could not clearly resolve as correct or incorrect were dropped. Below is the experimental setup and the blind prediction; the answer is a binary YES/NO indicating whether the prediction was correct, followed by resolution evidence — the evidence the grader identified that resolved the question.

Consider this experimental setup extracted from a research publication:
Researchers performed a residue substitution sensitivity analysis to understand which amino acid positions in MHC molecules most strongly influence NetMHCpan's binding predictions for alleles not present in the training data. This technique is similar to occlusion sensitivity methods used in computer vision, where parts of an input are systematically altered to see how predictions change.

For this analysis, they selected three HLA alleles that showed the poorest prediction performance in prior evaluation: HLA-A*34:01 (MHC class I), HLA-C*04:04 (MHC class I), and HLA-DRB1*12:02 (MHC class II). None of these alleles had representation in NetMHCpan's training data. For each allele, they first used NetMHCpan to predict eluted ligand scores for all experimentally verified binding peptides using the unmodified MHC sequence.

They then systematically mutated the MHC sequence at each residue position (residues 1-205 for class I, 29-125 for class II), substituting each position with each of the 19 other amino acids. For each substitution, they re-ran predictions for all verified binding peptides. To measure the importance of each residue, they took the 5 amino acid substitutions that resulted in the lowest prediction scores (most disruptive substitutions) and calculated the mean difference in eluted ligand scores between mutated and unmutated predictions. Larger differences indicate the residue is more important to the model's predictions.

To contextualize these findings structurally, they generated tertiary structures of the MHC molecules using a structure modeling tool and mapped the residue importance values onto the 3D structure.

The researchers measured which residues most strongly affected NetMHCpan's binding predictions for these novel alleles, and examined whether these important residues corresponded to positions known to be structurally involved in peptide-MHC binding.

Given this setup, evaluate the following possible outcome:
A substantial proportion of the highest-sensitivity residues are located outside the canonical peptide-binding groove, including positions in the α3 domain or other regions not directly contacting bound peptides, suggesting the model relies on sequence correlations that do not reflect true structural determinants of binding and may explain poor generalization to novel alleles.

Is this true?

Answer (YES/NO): NO